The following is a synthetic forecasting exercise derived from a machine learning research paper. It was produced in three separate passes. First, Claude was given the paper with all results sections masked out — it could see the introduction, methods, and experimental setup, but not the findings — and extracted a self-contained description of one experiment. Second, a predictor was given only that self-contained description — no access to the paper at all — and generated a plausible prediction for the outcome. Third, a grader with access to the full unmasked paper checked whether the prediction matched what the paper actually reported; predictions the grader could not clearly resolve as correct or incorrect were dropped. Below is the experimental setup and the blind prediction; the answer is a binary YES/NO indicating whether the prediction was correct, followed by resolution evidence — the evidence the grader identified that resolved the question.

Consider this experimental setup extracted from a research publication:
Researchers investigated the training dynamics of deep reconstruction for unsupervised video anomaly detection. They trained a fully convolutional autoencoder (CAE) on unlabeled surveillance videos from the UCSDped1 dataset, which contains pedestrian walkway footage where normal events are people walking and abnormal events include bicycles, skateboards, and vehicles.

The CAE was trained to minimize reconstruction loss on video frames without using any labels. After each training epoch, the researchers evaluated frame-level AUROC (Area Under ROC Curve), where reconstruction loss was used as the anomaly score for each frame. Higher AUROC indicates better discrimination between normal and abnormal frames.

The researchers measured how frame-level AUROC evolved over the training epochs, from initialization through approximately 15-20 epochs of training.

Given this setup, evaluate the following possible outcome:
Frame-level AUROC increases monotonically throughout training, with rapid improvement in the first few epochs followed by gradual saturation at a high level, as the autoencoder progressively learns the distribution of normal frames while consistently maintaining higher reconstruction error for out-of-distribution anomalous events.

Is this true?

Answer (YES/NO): YES